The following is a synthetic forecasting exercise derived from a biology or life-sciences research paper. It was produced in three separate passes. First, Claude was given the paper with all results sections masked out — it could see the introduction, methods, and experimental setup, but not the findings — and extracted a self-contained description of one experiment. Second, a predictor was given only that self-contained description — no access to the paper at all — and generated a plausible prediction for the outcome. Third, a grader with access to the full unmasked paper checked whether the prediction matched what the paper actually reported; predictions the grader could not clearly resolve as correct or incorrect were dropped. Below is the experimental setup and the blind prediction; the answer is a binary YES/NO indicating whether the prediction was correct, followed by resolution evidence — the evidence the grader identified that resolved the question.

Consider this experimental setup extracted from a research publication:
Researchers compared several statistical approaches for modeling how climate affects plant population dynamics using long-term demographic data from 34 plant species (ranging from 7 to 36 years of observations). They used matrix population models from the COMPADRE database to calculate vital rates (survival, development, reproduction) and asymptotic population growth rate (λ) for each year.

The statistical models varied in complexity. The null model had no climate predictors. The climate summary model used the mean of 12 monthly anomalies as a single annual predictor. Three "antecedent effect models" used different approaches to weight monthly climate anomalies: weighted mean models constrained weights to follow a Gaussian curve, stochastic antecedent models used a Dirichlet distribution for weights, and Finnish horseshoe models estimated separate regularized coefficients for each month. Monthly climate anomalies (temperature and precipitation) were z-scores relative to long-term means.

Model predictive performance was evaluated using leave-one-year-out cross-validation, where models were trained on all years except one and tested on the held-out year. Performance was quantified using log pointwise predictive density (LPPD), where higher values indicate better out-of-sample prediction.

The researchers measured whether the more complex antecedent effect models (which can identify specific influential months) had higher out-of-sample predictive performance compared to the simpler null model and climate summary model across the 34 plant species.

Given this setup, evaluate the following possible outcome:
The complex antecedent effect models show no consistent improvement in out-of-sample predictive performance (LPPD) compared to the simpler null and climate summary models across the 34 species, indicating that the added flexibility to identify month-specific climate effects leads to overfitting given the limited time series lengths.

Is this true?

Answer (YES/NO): YES